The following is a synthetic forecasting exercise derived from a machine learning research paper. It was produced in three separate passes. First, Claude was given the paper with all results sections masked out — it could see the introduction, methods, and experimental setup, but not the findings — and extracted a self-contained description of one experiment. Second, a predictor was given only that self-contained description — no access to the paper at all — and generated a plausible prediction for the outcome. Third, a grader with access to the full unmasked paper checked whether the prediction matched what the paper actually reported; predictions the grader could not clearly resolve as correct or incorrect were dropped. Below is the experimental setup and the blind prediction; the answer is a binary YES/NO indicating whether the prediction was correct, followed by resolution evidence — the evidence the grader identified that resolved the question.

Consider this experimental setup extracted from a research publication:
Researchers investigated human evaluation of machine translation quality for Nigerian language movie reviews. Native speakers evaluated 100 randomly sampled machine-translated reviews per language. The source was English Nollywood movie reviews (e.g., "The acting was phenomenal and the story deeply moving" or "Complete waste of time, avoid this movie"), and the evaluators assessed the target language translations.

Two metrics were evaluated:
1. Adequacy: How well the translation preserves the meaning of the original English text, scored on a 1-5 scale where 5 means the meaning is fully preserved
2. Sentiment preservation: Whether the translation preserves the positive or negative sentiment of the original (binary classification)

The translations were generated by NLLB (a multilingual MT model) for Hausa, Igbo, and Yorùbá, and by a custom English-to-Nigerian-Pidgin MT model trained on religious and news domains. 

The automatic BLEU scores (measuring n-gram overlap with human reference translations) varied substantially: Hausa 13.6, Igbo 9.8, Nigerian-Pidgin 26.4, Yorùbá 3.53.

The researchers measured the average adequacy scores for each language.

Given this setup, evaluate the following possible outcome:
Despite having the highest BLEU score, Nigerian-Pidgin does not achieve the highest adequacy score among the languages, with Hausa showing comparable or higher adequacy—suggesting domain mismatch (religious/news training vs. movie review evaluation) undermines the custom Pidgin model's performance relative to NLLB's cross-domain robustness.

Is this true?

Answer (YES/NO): NO